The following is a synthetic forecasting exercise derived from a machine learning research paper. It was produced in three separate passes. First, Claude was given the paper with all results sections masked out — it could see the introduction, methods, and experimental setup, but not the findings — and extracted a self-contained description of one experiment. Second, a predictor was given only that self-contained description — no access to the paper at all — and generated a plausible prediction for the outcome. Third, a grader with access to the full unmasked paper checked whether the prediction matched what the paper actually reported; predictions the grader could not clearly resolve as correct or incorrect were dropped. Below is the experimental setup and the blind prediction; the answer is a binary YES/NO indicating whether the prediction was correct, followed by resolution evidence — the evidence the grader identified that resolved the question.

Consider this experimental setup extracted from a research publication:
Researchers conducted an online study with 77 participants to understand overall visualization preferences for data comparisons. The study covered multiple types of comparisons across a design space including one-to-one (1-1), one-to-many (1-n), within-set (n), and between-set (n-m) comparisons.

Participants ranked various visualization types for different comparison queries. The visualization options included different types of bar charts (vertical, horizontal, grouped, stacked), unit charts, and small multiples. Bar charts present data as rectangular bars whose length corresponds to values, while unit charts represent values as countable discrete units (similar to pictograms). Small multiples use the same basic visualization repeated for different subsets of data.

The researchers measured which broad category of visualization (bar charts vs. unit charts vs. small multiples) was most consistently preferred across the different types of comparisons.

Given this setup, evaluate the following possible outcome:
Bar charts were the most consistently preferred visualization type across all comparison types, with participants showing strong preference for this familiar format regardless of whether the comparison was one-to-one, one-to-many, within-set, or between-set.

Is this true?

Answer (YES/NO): YES